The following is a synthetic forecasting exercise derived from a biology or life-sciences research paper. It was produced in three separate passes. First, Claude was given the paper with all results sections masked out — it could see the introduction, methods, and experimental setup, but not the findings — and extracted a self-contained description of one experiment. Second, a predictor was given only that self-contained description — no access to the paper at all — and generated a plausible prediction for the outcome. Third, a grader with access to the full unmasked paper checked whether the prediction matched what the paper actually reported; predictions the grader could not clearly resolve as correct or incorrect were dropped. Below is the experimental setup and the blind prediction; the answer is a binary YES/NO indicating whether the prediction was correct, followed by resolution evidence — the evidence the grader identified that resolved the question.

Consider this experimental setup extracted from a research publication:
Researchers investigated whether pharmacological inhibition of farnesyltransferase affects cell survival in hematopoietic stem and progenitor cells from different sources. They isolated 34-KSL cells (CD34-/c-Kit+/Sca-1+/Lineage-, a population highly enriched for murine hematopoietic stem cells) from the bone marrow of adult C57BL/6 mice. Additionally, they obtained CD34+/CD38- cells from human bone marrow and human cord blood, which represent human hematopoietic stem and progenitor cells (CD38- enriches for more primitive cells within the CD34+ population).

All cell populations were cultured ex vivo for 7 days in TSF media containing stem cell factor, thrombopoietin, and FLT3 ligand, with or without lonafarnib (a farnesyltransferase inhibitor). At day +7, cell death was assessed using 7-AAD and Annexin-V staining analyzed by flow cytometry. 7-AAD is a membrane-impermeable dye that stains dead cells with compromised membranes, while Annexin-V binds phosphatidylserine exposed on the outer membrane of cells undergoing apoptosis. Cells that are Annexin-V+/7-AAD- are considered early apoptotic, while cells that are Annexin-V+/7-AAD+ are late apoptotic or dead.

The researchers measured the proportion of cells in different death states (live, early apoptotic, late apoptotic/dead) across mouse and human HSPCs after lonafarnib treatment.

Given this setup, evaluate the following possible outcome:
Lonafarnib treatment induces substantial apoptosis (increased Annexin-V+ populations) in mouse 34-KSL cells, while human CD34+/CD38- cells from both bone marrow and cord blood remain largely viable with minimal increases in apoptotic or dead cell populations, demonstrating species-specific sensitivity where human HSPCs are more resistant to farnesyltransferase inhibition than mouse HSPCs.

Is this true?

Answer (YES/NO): NO